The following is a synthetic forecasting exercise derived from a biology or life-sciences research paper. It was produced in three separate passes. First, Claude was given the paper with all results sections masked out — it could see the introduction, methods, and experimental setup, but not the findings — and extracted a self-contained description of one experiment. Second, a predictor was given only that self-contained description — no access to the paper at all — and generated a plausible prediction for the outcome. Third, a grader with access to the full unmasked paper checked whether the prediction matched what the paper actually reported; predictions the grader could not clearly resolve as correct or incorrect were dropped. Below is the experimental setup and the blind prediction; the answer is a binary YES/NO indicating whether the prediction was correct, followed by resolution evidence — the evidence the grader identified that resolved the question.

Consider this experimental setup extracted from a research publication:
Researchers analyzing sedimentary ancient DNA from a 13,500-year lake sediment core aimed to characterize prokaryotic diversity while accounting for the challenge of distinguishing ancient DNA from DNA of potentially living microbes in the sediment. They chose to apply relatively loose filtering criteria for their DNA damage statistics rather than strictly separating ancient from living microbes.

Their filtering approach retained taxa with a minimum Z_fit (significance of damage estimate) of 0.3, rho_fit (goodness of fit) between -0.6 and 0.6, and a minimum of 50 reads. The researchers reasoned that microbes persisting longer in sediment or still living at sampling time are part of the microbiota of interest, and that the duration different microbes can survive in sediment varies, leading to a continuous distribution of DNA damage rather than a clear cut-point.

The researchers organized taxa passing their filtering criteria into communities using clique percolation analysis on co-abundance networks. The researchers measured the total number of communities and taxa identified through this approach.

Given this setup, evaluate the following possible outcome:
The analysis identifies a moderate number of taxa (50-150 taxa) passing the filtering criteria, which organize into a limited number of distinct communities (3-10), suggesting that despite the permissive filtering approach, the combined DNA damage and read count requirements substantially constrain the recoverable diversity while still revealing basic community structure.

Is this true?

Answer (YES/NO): NO